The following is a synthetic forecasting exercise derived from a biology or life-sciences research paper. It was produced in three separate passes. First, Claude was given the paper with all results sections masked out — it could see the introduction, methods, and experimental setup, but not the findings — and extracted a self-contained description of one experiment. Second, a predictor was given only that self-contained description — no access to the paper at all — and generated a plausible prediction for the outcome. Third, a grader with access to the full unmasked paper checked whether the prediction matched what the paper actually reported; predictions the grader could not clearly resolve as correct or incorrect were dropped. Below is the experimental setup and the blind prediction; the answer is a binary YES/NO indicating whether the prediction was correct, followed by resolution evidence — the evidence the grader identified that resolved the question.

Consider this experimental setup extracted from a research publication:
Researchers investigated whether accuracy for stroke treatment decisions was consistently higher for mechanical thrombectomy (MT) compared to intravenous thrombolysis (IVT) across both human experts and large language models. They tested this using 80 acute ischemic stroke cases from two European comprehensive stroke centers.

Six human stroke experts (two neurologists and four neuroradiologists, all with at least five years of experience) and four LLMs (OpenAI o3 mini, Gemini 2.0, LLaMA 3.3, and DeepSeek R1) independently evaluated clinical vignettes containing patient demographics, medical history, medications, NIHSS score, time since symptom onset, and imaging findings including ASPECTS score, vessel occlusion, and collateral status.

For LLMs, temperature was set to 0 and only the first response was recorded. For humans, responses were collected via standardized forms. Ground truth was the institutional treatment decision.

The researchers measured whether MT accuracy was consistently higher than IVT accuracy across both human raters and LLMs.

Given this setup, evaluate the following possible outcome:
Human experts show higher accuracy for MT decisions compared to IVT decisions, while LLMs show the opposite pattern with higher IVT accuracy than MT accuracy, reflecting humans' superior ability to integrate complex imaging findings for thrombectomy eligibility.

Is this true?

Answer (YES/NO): NO